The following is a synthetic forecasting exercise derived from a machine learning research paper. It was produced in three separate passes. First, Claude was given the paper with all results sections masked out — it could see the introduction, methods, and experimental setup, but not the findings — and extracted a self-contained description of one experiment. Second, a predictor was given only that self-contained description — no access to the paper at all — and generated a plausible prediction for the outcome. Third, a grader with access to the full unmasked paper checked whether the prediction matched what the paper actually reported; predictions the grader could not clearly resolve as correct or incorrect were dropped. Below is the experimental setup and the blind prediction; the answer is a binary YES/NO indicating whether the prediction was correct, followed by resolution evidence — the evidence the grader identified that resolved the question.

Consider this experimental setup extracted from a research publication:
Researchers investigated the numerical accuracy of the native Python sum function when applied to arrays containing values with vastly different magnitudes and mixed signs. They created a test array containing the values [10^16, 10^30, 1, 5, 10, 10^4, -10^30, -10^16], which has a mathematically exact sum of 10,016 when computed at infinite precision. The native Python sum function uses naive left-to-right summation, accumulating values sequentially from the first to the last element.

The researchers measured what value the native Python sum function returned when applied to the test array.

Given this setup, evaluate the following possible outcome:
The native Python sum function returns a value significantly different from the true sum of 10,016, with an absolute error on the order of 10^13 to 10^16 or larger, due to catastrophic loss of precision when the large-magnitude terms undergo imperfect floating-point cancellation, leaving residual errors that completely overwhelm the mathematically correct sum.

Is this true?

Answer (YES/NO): NO